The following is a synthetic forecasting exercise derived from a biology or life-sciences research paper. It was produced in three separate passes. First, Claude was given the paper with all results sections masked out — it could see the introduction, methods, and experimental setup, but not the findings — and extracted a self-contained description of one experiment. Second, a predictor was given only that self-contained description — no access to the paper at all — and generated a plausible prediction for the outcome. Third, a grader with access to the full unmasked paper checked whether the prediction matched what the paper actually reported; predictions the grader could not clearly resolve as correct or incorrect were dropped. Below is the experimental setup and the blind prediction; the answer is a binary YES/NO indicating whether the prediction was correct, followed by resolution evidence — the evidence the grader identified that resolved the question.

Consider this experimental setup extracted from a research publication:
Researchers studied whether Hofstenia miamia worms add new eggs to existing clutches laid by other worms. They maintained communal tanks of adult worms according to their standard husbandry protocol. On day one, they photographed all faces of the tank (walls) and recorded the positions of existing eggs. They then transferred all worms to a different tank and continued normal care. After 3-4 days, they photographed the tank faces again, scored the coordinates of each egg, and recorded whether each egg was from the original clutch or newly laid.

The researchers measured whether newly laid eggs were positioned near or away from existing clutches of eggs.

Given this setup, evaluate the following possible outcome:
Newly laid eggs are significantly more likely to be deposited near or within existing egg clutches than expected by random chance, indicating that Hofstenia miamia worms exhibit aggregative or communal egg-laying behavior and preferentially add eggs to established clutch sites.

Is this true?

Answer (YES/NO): YES